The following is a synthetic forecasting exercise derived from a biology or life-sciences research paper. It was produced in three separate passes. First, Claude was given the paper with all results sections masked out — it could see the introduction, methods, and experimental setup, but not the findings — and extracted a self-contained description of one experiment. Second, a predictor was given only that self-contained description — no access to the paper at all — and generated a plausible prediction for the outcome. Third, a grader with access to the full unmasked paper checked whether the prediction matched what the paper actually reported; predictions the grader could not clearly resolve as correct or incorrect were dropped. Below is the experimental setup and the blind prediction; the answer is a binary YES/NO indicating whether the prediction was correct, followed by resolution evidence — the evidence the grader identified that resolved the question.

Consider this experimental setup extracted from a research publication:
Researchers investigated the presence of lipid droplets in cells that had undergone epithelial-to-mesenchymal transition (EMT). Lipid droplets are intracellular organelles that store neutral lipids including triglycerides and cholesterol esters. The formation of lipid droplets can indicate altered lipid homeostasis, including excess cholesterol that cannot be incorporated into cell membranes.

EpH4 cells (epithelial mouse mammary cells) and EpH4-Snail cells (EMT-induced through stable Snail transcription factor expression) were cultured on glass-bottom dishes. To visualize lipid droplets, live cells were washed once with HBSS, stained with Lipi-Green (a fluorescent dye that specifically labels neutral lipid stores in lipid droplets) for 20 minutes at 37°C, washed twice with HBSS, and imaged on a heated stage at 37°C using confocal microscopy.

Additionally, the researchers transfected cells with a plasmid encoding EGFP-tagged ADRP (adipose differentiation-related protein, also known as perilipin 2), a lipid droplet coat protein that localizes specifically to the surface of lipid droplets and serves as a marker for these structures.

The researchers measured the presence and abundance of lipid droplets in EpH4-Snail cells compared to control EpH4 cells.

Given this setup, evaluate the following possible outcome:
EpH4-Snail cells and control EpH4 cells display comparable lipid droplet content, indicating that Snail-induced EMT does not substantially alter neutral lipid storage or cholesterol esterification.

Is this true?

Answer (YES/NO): NO